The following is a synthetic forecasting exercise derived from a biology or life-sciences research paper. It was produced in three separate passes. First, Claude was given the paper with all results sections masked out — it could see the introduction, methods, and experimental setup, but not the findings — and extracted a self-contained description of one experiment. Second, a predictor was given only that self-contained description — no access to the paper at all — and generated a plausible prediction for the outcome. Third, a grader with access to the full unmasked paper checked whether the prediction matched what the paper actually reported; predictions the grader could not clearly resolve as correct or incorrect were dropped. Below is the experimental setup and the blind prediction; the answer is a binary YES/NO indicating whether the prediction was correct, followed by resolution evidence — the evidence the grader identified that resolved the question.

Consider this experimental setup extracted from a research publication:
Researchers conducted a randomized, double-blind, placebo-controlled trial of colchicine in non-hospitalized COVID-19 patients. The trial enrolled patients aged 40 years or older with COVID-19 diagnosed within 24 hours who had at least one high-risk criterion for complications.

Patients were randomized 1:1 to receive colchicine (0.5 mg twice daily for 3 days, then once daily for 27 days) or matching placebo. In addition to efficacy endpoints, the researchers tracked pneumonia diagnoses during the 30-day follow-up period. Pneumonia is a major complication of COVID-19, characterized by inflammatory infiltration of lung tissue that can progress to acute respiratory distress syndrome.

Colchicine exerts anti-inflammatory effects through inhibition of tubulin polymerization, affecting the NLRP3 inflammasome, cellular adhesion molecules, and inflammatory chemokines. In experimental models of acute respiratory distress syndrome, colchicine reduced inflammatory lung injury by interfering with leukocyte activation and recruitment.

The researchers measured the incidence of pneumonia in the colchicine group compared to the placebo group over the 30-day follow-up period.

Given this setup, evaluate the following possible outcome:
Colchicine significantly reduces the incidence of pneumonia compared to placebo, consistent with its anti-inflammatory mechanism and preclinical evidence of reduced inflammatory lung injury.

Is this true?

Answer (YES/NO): YES